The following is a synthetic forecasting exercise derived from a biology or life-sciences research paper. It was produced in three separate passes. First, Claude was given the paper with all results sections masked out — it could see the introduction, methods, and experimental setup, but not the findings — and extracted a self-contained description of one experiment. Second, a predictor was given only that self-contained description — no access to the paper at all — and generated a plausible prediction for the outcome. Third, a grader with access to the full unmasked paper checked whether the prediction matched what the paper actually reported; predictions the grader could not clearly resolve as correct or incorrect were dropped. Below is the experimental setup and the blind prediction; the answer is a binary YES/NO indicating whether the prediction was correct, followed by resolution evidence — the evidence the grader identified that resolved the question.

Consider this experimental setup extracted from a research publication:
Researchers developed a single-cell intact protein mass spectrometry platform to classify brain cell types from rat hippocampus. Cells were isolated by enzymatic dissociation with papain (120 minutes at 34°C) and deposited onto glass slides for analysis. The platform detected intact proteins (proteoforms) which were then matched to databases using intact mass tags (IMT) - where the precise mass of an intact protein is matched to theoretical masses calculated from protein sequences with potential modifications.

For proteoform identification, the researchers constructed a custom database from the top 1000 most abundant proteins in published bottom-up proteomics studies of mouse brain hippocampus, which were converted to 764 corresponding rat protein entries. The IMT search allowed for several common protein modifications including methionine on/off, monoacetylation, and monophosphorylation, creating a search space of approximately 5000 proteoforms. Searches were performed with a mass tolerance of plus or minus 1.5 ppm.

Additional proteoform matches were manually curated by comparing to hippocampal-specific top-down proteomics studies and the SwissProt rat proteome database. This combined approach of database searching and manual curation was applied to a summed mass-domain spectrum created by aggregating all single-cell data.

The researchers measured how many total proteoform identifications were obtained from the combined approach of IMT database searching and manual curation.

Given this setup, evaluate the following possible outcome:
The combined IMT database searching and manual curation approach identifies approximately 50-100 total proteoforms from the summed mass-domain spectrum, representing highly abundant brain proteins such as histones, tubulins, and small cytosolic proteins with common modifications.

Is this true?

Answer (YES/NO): NO